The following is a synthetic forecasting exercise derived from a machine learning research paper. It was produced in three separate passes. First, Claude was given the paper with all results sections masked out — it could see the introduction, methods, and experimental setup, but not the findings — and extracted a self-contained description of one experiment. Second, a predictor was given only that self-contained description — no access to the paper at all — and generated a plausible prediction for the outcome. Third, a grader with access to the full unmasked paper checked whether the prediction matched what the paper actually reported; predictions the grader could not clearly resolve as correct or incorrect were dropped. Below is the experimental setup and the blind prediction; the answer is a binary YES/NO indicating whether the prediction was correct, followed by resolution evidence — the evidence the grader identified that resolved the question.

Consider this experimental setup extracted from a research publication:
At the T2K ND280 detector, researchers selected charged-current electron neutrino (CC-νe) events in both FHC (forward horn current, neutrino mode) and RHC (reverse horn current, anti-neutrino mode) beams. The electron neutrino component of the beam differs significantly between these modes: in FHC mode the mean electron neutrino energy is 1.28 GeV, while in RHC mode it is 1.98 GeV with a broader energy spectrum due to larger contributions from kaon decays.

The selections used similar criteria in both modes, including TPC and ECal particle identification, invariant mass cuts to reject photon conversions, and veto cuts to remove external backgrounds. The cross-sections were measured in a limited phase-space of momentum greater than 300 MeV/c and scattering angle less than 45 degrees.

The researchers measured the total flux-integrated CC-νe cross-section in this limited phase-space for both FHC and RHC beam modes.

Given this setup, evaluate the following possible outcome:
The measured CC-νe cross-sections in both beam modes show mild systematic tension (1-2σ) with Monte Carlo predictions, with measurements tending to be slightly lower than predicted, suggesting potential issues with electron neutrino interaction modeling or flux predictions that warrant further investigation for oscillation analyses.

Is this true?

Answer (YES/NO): NO